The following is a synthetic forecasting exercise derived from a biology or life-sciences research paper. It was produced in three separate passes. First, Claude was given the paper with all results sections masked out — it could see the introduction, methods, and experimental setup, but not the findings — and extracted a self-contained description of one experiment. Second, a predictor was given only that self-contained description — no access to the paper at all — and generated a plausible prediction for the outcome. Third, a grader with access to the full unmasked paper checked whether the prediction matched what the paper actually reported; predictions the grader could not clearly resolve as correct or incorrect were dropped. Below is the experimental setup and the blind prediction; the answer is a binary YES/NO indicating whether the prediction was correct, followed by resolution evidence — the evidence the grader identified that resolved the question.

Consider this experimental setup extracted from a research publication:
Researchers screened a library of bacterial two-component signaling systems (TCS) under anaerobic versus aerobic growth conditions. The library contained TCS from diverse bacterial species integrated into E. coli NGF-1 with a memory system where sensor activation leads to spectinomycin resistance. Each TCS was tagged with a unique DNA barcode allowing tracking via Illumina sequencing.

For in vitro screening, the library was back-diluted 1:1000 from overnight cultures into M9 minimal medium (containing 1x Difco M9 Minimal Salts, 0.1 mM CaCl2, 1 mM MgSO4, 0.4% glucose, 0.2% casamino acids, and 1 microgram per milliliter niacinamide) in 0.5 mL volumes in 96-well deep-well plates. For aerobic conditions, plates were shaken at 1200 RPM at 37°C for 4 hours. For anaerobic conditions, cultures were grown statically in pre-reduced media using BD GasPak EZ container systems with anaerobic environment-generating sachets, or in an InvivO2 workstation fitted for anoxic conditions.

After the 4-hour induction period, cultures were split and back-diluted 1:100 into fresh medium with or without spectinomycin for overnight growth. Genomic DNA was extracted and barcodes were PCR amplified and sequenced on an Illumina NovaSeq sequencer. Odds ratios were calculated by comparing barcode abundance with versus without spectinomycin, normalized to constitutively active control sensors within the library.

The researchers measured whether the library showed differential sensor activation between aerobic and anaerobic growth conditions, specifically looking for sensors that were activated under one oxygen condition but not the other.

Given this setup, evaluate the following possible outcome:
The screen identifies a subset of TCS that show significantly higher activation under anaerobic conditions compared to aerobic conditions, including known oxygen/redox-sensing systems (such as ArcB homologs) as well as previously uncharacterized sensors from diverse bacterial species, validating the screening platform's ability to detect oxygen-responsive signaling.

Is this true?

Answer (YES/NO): NO